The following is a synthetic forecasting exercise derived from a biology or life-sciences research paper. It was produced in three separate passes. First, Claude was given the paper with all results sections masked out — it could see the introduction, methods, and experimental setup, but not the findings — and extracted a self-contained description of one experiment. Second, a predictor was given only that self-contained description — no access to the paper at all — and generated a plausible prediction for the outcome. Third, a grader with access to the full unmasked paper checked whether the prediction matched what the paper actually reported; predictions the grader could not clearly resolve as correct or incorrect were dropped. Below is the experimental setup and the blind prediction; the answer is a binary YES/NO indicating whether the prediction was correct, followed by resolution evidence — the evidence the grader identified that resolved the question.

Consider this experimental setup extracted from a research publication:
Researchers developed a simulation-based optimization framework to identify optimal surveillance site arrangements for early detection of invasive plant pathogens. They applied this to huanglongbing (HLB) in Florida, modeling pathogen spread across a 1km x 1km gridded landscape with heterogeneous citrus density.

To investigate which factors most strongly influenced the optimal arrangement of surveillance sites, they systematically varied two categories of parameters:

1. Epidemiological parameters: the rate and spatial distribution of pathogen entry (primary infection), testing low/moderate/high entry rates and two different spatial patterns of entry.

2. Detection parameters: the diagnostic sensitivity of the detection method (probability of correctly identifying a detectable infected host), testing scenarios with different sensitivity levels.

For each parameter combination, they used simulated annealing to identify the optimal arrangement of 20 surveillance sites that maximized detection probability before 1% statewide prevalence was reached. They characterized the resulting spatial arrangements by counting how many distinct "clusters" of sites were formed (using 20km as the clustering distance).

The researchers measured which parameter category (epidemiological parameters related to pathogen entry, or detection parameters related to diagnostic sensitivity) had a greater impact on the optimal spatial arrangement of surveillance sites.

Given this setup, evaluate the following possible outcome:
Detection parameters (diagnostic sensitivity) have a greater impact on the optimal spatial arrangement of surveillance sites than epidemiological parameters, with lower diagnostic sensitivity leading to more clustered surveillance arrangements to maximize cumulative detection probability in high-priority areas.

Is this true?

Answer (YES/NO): YES